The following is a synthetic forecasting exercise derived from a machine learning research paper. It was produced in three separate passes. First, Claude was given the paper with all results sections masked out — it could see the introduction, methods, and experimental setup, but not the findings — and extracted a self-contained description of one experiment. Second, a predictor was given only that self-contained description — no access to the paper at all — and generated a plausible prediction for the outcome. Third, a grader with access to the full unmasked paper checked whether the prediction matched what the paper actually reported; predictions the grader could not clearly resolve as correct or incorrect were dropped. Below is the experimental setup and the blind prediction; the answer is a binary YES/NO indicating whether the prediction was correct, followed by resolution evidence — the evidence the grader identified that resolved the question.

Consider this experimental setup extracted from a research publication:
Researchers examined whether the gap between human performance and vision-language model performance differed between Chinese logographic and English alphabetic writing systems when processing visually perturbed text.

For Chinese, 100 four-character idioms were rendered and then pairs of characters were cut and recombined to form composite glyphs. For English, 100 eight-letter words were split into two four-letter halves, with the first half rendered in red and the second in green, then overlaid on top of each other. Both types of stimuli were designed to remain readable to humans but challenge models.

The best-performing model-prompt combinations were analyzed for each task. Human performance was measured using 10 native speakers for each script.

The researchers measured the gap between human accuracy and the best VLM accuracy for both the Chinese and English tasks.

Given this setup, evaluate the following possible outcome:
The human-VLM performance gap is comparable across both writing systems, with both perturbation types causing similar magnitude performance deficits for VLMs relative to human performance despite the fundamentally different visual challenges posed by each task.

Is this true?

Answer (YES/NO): NO